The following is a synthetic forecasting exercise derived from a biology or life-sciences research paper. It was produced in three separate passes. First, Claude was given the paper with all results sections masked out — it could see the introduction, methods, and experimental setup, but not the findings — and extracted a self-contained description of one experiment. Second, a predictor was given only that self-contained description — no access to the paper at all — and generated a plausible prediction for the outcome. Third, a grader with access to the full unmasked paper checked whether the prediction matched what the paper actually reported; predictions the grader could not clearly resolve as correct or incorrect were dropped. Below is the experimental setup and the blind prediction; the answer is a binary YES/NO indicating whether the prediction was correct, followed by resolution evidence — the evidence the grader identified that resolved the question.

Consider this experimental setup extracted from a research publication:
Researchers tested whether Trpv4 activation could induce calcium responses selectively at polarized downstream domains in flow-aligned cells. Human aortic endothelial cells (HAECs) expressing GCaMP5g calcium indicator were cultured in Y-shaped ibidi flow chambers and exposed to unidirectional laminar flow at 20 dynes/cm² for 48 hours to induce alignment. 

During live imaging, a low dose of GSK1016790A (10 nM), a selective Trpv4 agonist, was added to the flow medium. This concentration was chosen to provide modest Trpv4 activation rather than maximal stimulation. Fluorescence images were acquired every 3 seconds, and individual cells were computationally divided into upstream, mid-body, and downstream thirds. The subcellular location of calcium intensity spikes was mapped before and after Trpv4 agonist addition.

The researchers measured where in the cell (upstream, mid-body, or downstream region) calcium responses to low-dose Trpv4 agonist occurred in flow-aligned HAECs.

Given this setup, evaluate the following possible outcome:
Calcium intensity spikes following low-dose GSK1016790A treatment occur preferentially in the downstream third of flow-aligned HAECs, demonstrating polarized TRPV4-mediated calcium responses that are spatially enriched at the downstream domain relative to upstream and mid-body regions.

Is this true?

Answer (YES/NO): NO